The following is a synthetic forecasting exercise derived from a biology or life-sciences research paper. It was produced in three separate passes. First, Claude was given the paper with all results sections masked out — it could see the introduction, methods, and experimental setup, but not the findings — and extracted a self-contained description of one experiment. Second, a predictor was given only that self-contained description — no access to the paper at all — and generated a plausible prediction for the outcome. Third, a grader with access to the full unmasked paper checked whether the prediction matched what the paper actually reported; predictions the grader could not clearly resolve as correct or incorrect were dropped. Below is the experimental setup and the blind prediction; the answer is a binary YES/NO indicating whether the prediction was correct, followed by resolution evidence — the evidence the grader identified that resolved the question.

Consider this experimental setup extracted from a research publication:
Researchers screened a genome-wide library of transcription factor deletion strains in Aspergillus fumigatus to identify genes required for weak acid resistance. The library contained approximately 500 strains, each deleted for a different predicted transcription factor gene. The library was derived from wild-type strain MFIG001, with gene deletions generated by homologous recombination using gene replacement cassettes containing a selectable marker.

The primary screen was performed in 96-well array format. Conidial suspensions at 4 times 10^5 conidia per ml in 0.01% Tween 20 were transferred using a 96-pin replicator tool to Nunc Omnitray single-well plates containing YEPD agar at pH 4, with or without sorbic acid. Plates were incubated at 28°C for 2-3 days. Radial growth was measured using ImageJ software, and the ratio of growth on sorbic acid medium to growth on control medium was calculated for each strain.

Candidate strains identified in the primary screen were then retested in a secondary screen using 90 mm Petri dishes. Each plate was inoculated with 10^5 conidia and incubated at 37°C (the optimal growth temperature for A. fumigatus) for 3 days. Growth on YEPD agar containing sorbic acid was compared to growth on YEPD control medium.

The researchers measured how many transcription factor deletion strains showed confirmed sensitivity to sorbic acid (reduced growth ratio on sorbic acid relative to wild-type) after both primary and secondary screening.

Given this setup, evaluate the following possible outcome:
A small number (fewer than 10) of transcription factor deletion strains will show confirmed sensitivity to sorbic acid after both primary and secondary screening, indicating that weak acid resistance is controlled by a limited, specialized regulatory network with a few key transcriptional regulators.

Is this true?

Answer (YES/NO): YES